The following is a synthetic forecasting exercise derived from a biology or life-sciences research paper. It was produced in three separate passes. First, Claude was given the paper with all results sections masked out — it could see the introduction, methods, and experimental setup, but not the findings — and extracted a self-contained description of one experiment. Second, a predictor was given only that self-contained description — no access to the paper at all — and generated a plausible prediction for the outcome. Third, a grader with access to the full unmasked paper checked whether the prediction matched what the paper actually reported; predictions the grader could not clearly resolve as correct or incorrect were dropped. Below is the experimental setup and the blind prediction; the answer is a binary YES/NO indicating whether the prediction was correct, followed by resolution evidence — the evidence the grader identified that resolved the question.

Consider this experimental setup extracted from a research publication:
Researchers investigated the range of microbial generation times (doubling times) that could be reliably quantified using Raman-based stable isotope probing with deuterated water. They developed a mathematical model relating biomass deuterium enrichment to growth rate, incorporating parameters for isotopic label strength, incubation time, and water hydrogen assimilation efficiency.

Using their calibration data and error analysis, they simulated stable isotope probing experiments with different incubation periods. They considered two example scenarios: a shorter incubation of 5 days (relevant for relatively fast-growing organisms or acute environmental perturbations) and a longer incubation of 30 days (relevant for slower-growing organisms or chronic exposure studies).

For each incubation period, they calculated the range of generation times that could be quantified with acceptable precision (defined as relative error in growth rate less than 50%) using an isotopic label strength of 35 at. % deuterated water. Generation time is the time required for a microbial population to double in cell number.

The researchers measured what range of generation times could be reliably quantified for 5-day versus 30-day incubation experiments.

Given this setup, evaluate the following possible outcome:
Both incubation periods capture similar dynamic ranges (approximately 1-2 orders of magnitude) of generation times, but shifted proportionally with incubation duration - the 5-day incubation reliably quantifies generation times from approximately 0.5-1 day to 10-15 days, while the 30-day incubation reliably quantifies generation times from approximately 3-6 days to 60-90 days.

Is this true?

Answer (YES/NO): NO